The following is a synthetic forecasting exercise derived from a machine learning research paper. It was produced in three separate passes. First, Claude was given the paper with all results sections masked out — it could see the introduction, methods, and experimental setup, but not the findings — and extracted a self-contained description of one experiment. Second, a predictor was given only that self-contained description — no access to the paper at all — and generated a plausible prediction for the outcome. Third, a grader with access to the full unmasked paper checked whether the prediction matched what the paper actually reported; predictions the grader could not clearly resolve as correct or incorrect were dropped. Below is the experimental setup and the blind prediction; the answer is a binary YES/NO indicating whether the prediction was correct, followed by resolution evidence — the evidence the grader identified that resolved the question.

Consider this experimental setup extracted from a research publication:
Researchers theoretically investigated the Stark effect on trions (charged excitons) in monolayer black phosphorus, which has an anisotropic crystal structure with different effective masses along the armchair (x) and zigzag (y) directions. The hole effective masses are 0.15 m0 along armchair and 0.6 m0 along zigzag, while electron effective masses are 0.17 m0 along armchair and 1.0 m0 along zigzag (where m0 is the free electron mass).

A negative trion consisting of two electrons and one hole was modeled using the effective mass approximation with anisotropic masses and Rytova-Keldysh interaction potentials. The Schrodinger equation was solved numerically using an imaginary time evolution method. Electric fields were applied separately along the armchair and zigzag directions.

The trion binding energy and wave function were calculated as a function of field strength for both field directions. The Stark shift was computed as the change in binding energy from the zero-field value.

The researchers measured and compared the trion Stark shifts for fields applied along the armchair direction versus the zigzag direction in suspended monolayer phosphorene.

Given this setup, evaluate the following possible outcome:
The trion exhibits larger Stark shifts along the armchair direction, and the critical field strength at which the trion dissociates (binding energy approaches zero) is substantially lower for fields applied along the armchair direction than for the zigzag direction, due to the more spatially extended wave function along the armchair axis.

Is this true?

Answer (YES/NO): NO